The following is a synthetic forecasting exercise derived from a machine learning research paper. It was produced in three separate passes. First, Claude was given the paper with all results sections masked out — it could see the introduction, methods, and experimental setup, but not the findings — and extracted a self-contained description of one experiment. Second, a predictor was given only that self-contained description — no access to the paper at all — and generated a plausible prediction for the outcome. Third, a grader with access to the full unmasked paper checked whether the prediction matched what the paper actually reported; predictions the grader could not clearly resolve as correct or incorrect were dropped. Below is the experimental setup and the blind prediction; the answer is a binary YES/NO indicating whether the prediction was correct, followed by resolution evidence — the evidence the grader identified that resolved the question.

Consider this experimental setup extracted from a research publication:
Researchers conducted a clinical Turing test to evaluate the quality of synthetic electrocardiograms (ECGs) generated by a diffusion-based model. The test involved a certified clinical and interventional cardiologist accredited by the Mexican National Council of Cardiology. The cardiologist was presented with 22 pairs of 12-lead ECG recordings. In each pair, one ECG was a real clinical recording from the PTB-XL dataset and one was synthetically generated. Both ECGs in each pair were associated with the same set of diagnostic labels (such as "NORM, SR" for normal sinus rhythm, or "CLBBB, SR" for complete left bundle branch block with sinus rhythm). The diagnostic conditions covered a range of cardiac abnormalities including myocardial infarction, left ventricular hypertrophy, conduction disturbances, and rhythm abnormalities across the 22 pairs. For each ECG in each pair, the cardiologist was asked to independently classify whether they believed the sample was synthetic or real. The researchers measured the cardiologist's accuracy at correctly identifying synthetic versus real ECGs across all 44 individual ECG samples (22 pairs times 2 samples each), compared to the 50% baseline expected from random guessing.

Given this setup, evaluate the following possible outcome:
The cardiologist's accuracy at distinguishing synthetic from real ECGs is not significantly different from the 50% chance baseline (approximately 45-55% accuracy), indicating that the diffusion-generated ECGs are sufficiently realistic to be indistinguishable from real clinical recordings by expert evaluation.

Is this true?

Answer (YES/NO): YES